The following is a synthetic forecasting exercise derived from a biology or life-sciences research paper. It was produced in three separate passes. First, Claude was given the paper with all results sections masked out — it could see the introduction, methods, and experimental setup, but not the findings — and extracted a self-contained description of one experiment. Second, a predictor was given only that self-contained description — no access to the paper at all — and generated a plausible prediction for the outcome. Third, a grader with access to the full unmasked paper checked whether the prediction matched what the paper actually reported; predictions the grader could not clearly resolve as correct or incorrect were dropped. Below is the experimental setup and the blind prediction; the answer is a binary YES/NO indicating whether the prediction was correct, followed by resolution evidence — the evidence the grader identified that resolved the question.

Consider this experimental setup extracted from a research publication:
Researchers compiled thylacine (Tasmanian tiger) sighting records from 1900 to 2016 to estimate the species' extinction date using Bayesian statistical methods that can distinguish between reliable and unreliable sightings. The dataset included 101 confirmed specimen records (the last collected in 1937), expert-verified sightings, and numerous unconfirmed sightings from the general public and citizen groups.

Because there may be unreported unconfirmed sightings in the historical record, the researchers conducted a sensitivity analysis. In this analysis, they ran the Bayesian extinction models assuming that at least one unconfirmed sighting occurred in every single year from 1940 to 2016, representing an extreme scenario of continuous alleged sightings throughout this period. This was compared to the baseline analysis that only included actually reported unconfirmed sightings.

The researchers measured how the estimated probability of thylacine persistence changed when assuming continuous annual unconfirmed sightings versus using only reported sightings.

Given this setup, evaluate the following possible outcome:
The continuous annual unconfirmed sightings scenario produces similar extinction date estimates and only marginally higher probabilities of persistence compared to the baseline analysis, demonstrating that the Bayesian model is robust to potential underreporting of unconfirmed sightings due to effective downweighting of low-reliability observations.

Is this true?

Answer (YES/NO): YES